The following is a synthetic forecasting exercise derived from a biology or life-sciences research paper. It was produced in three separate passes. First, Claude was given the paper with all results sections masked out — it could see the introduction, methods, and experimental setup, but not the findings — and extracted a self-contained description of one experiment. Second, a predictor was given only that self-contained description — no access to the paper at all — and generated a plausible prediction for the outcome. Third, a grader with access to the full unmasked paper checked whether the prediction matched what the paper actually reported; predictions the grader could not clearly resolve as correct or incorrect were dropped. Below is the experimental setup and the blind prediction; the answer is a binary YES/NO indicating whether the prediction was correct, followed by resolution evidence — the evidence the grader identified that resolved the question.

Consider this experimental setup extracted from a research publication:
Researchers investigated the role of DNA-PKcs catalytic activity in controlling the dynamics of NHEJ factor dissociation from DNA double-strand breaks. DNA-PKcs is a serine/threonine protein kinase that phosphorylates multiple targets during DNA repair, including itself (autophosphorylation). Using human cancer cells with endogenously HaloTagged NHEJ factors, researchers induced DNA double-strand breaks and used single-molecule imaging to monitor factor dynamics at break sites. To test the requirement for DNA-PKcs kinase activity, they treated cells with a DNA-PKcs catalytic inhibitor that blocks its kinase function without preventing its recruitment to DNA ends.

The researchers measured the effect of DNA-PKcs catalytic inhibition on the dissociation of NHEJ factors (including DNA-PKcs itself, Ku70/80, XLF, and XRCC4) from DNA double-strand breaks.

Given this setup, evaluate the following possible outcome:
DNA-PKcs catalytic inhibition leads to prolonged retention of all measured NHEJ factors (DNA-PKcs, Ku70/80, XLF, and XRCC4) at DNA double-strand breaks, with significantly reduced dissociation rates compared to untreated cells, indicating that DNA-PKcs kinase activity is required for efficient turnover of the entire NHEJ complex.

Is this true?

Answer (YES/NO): YES